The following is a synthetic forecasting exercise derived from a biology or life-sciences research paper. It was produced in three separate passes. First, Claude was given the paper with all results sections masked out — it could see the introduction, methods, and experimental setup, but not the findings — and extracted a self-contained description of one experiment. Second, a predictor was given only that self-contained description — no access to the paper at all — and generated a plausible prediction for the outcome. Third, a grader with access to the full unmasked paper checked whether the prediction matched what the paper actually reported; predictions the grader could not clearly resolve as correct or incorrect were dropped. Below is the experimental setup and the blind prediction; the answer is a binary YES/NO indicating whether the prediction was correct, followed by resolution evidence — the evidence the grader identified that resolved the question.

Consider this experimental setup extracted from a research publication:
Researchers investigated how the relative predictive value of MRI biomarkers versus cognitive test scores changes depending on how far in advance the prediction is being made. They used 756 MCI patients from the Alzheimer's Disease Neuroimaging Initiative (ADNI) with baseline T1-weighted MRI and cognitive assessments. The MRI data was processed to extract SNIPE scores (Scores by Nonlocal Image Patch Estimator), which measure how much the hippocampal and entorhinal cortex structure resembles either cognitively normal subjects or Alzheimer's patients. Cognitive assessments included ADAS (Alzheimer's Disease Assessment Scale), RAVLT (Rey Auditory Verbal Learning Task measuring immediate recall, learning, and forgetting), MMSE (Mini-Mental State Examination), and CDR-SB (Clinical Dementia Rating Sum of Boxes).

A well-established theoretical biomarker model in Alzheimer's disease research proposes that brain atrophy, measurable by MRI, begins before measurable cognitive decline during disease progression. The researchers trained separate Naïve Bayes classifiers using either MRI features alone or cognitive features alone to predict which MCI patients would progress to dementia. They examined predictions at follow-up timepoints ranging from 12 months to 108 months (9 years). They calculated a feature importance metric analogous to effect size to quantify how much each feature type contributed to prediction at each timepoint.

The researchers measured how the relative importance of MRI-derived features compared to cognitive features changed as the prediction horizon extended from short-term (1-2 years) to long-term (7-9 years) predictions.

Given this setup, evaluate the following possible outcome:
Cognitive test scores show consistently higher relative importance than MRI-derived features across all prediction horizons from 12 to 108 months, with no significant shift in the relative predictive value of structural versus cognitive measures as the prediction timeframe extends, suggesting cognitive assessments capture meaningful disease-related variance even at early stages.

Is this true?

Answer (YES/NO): NO